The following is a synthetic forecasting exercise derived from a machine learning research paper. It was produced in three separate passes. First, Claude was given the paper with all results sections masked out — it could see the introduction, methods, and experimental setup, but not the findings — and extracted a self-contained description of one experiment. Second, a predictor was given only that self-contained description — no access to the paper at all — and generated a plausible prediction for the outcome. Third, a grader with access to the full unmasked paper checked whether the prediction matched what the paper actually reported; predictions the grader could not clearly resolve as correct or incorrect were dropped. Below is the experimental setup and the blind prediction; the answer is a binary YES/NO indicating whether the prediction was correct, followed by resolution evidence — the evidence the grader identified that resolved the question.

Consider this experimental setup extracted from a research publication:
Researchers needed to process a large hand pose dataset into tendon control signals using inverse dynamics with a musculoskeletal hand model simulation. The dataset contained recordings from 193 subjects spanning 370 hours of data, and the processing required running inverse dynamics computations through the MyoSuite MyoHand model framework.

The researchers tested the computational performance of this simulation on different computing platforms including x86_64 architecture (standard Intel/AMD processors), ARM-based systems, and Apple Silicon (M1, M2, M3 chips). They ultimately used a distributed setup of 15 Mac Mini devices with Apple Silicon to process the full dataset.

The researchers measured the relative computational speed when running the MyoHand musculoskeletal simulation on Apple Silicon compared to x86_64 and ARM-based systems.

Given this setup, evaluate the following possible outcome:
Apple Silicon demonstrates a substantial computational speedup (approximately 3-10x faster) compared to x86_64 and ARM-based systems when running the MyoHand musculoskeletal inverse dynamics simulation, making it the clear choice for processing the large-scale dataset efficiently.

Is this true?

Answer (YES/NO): YES